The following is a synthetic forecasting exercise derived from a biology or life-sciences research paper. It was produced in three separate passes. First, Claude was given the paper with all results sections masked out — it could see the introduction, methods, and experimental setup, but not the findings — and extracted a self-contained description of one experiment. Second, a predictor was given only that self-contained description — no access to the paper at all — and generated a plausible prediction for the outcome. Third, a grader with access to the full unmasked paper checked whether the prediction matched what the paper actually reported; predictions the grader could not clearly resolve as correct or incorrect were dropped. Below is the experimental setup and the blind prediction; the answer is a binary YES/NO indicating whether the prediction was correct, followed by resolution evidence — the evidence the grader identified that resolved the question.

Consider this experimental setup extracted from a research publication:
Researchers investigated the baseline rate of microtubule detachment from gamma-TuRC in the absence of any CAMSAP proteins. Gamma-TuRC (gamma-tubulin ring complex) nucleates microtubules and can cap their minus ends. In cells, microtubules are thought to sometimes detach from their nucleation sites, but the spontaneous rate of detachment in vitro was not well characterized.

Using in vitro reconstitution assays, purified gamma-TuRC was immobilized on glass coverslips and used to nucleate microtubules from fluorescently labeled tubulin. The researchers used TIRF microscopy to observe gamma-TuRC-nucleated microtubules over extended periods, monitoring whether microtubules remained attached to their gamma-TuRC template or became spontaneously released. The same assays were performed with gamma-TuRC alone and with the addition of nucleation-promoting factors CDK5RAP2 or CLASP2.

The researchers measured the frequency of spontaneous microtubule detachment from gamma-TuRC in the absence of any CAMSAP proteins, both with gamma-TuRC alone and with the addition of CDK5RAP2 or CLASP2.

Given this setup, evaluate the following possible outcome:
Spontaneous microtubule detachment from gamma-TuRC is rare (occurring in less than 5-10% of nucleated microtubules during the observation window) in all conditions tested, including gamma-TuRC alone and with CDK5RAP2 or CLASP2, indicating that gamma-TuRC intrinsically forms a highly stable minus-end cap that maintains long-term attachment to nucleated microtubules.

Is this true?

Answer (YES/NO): YES